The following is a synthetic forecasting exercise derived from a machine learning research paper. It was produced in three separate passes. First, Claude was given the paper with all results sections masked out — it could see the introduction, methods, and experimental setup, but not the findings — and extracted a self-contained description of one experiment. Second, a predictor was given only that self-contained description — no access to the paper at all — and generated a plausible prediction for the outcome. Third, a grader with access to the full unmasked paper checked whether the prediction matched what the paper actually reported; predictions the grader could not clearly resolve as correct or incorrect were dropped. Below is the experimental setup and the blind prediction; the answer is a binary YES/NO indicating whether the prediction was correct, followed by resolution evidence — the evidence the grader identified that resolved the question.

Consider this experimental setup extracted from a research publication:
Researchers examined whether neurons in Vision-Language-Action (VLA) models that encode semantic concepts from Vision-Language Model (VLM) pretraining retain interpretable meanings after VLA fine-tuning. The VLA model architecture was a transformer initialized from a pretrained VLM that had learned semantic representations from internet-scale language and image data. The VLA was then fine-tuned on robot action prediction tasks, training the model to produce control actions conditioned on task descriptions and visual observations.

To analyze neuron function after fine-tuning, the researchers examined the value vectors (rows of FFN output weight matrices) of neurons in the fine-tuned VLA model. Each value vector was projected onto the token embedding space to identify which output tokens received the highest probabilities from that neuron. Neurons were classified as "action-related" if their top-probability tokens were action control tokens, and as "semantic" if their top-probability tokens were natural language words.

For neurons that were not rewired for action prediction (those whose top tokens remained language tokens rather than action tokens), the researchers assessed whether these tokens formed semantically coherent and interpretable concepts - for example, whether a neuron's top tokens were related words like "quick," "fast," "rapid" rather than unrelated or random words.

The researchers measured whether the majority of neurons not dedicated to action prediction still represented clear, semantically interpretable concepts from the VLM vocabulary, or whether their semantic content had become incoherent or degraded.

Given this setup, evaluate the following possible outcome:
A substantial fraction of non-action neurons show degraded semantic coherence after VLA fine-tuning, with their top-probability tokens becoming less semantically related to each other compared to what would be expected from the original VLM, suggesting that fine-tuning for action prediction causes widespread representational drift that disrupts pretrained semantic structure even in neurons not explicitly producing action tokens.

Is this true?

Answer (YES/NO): NO